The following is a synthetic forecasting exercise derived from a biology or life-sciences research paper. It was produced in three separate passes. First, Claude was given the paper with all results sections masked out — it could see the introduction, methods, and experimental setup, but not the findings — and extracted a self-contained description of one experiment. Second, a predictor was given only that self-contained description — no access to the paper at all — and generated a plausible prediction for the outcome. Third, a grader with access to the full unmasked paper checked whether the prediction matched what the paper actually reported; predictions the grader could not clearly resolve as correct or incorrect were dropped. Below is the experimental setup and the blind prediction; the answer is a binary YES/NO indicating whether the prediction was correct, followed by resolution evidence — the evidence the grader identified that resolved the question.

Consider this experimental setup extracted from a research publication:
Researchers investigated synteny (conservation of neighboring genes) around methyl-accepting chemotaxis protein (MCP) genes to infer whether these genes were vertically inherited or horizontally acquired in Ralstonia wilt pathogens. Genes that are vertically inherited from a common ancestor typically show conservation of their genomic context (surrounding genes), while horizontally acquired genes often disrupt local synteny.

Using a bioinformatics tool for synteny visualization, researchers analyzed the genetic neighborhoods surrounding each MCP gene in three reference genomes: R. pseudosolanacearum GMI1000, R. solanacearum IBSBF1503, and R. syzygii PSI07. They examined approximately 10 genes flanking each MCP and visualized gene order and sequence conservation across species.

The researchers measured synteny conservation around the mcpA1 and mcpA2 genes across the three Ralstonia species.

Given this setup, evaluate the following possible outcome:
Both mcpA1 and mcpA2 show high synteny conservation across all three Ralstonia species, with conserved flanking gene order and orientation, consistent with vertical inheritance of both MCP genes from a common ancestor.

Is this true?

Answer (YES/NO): YES